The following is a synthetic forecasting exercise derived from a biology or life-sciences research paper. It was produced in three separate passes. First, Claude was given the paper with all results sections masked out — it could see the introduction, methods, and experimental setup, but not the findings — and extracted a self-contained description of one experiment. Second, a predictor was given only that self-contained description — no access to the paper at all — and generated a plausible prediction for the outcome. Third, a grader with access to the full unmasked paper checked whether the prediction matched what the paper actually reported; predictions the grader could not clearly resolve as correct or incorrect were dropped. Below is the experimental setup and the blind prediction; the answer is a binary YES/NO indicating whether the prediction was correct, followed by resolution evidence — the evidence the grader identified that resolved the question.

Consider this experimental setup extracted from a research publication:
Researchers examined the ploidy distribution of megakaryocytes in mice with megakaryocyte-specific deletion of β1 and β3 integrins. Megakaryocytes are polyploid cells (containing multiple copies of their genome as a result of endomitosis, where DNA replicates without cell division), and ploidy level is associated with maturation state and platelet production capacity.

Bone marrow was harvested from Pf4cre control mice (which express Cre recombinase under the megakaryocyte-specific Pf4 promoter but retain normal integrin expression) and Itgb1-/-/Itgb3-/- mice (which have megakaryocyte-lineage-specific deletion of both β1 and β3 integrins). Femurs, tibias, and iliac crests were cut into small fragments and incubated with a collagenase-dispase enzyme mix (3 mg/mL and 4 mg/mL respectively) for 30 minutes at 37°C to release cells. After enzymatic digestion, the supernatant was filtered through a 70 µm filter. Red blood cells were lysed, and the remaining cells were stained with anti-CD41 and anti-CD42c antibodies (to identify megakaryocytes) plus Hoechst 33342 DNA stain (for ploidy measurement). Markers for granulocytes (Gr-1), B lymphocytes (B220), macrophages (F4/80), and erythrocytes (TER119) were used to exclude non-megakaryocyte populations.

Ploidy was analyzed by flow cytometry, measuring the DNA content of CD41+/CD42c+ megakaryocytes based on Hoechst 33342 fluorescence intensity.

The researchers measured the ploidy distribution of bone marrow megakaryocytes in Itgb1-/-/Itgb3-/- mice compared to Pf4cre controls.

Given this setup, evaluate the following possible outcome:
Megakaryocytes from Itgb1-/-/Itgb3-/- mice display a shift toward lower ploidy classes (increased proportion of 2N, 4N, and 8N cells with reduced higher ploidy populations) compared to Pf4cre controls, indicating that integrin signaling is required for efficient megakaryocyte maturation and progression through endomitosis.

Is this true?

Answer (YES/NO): NO